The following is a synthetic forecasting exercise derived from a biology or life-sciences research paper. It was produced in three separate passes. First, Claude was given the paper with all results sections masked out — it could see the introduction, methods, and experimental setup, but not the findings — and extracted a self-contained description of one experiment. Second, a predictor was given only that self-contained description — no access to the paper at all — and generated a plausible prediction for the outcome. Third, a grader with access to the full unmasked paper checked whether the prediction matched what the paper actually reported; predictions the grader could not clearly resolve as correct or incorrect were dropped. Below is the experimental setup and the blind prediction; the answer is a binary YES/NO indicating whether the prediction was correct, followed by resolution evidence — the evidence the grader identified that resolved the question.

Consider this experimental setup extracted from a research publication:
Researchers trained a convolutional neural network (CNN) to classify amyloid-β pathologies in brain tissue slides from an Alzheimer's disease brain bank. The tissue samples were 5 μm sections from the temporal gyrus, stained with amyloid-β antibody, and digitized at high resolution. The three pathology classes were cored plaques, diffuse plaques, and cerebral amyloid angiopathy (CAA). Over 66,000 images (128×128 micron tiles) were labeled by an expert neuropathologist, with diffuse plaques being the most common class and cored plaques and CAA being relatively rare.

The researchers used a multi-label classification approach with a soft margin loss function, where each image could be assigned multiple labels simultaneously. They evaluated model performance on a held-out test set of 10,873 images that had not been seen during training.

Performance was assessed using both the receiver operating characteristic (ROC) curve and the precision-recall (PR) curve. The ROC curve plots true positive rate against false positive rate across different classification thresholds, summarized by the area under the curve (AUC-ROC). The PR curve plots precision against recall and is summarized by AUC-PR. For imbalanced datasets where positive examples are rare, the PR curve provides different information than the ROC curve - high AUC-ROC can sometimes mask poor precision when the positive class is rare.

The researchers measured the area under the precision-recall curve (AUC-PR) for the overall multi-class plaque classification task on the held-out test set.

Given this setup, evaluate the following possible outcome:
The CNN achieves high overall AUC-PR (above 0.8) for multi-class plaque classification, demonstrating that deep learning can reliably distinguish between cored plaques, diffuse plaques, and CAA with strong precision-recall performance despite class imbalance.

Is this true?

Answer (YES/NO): NO